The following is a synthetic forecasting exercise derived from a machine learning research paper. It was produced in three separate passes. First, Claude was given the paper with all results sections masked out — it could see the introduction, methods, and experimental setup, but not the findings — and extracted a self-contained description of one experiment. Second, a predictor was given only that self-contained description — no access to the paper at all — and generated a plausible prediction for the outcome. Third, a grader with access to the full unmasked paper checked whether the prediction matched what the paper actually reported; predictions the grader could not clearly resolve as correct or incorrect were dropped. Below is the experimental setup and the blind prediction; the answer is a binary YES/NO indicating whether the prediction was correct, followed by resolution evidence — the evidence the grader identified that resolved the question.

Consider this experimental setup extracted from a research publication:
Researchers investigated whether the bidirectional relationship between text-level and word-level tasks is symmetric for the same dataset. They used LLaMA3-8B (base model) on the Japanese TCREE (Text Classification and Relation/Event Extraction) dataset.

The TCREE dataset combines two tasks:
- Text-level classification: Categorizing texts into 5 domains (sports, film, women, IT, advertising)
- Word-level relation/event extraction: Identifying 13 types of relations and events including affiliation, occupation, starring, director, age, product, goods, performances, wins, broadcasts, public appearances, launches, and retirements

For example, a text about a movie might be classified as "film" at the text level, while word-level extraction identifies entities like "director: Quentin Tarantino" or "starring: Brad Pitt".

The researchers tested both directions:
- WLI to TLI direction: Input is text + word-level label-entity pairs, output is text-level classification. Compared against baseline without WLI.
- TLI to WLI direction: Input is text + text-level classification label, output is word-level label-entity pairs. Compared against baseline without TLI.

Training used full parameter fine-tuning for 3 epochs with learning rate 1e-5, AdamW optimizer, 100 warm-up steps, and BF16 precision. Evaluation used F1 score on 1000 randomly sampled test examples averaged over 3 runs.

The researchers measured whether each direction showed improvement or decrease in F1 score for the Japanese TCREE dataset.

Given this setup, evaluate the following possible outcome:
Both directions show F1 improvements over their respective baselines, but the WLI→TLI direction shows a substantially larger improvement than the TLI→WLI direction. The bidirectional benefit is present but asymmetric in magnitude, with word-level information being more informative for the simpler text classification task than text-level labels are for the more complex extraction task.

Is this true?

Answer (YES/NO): NO